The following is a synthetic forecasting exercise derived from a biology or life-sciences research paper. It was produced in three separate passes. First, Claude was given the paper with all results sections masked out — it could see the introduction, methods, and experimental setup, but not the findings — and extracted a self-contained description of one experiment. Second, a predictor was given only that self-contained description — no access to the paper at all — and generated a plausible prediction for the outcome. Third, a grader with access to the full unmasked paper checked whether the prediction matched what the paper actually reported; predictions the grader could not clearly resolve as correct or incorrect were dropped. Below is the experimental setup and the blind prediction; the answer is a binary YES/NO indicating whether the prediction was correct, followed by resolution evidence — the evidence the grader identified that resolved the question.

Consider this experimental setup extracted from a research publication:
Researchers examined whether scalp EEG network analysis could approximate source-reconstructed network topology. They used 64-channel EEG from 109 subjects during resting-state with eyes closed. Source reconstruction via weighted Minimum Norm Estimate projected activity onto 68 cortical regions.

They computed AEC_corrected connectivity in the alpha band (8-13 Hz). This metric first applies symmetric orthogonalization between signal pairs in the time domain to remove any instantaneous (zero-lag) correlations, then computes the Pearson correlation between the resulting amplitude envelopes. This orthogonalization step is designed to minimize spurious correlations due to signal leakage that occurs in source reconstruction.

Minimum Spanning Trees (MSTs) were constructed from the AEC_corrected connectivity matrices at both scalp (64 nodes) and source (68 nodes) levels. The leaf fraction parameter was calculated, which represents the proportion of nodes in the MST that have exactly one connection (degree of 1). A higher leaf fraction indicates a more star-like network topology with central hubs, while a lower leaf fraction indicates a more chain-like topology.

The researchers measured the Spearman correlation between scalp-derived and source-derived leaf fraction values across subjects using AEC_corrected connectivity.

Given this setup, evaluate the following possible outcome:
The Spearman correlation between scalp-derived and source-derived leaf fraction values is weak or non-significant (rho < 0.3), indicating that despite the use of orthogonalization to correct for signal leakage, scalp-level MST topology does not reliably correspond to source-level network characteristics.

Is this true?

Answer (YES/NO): NO